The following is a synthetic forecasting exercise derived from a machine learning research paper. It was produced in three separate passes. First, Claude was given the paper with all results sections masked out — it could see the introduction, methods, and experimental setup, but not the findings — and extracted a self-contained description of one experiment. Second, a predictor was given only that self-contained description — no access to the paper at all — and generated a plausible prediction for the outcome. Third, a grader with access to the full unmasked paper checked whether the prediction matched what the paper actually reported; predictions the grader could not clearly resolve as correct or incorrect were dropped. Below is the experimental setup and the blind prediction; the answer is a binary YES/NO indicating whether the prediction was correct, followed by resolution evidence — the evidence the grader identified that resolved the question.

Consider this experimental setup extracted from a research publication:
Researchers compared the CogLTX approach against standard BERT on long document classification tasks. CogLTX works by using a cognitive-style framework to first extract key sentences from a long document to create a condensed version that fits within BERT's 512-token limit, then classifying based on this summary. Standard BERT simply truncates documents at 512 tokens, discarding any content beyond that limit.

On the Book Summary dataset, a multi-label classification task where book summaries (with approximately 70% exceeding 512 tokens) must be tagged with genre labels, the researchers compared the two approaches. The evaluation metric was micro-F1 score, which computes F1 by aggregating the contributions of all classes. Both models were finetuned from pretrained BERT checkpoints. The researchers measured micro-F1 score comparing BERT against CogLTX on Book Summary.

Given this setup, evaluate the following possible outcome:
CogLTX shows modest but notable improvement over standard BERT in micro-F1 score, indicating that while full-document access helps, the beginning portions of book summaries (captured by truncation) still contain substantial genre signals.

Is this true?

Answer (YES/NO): NO